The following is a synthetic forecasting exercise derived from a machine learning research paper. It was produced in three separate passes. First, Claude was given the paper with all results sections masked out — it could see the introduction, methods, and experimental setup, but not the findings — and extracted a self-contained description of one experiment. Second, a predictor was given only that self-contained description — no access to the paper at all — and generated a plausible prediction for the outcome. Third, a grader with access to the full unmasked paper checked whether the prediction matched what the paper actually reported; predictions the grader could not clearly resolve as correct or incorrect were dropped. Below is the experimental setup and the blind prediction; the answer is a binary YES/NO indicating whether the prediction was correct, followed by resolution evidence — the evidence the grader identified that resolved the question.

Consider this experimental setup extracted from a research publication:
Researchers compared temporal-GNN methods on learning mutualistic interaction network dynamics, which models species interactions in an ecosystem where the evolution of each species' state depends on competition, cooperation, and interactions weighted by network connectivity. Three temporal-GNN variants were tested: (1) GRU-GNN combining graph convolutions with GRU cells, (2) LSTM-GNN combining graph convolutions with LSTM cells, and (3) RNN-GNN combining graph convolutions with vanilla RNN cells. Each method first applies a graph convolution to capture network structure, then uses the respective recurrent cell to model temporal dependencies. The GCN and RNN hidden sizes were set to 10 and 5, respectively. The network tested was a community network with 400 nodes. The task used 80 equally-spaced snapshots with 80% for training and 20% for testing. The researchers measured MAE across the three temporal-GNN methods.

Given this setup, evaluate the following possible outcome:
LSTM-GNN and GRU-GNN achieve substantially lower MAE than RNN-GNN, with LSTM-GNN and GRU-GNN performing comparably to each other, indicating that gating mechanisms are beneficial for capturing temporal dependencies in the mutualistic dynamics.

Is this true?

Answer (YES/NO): NO